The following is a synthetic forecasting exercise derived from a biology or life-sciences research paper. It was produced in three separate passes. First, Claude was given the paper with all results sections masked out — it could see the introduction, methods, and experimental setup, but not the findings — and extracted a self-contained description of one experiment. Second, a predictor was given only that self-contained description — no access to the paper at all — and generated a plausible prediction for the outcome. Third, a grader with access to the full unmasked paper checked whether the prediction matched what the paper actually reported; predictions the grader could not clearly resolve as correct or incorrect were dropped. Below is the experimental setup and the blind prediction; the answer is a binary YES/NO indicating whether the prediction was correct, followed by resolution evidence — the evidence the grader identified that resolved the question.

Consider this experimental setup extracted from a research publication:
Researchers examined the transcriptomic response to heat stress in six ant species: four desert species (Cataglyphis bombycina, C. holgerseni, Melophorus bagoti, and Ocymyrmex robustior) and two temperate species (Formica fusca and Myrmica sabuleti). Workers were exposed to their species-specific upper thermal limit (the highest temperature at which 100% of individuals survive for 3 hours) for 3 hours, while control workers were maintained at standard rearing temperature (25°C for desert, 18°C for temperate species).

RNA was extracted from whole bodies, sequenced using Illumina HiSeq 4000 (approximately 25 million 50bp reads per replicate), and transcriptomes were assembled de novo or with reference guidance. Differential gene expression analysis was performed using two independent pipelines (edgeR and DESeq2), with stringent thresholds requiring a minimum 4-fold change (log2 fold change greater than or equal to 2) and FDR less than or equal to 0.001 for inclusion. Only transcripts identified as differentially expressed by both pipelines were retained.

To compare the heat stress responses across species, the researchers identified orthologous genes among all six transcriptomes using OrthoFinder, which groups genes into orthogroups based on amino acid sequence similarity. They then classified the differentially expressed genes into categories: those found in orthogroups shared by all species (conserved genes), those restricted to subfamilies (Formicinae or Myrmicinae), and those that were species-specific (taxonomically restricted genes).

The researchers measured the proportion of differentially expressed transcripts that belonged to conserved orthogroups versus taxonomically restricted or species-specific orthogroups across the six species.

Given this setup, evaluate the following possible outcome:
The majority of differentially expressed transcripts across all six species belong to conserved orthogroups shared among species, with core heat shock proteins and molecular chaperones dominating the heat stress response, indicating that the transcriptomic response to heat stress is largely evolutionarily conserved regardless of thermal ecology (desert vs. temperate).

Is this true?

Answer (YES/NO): NO